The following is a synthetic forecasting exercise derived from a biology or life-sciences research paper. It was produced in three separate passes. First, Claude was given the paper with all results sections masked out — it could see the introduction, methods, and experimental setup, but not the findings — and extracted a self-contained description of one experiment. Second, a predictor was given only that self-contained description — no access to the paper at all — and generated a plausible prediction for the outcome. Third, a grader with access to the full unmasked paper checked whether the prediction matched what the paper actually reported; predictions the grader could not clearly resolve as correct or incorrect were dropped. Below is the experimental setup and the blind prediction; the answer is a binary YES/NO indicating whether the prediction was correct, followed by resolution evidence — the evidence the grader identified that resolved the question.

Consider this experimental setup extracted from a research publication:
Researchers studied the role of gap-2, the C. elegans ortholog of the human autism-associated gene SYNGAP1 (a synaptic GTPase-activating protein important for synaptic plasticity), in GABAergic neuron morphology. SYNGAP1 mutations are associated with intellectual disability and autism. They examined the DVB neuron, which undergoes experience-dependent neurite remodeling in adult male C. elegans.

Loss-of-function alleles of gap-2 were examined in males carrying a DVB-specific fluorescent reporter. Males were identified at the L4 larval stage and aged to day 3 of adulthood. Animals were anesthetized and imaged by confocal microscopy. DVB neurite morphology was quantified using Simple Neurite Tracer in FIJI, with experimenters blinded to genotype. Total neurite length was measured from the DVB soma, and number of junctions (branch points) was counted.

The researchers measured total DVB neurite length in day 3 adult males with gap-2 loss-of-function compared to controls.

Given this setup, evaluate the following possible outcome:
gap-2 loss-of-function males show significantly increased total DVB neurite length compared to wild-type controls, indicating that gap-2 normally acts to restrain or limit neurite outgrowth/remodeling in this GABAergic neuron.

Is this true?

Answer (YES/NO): YES